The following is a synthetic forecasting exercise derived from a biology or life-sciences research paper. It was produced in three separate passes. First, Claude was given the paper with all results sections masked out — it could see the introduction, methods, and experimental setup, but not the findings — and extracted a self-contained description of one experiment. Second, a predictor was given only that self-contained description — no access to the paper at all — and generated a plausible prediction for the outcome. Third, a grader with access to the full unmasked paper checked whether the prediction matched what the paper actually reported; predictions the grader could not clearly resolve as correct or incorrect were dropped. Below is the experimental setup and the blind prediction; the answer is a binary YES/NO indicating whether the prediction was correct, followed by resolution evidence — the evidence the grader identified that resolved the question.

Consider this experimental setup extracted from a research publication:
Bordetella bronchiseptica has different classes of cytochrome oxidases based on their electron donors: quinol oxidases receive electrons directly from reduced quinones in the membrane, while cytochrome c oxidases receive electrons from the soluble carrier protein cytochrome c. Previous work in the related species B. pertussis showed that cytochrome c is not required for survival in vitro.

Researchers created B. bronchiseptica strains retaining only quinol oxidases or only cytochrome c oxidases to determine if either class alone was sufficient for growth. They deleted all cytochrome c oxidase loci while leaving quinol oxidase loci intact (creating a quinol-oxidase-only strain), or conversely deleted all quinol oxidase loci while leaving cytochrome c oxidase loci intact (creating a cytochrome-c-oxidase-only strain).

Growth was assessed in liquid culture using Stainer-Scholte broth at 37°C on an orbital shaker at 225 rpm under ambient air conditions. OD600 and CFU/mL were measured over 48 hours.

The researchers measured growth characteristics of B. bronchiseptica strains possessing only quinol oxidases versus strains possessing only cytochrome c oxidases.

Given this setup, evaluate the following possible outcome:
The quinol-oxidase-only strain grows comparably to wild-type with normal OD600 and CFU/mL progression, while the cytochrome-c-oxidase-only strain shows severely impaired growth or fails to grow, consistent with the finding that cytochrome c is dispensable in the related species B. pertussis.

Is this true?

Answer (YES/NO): NO